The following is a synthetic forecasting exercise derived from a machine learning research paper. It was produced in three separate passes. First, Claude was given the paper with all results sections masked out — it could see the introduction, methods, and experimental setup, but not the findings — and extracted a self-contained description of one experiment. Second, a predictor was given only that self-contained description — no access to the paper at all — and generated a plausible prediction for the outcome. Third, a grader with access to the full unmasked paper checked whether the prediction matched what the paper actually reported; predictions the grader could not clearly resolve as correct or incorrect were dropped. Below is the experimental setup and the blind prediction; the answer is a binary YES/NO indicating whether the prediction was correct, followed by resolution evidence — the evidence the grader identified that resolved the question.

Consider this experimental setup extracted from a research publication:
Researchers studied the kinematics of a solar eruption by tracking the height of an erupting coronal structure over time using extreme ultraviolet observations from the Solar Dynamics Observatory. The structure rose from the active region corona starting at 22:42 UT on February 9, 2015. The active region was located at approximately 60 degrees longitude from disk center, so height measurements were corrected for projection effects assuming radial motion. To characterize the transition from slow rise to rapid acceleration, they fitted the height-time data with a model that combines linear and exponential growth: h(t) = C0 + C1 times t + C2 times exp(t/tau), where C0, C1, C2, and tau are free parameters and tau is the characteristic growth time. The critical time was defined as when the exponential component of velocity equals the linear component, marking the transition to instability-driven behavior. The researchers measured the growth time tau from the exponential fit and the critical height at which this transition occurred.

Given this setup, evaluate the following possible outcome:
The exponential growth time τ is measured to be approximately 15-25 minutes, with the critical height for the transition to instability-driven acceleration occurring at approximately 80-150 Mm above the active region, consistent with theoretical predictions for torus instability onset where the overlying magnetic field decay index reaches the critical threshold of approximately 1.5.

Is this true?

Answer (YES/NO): NO